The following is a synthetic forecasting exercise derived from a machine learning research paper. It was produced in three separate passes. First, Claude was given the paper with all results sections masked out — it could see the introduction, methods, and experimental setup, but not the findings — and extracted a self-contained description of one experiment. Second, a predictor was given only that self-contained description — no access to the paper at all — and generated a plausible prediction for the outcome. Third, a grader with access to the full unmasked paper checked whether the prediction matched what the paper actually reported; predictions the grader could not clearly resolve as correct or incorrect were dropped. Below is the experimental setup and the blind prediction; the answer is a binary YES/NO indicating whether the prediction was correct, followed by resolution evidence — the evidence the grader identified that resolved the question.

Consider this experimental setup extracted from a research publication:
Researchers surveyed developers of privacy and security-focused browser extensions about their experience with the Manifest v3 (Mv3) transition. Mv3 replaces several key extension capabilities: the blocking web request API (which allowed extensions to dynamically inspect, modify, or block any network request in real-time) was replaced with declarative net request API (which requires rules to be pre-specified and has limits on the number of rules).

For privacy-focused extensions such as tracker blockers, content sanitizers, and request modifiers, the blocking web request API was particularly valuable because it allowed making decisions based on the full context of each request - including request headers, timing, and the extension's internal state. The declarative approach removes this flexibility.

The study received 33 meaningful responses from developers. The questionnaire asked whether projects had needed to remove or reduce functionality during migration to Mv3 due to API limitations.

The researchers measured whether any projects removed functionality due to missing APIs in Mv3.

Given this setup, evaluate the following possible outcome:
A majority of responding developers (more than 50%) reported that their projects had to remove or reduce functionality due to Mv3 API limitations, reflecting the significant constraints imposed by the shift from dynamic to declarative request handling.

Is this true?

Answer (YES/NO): NO